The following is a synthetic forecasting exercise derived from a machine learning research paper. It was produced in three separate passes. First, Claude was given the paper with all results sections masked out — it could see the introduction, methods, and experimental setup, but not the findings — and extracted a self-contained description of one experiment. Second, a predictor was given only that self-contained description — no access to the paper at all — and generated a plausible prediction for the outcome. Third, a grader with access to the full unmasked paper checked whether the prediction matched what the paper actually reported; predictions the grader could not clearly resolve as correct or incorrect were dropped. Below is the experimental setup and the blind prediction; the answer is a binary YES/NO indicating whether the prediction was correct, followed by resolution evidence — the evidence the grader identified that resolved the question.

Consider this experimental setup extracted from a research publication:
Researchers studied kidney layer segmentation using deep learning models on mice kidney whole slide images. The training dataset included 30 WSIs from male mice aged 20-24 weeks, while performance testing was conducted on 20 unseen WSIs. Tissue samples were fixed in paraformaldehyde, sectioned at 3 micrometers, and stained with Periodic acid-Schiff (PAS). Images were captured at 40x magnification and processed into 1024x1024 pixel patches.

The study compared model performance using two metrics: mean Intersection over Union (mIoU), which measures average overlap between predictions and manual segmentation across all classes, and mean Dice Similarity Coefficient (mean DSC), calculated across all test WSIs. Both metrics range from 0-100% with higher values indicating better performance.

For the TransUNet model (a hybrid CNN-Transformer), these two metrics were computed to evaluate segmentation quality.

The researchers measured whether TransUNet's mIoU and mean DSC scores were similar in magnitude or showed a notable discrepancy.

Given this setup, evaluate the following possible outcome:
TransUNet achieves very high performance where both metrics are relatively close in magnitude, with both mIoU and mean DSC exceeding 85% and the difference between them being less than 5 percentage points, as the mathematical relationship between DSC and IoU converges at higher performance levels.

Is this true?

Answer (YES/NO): NO